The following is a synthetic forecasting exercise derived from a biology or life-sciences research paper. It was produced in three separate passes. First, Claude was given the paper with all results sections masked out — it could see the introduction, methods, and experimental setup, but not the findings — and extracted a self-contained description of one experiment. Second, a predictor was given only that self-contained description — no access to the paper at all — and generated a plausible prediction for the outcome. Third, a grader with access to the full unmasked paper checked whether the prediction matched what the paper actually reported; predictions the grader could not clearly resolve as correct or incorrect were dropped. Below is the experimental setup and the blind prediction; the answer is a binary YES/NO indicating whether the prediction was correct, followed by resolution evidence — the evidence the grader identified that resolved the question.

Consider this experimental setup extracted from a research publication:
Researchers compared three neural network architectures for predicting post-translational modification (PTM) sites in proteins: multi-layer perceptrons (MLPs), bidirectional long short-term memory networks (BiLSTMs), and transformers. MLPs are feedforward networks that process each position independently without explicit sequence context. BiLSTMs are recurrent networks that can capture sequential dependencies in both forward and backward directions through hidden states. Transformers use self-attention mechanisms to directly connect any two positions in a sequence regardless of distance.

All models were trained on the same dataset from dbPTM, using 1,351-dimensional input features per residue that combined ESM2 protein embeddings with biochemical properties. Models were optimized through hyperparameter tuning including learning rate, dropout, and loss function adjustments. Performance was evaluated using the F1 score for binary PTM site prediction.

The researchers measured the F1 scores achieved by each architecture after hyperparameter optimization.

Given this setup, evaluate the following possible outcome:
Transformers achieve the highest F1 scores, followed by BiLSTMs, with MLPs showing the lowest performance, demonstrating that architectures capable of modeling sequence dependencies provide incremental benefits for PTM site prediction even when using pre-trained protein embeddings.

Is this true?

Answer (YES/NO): YES